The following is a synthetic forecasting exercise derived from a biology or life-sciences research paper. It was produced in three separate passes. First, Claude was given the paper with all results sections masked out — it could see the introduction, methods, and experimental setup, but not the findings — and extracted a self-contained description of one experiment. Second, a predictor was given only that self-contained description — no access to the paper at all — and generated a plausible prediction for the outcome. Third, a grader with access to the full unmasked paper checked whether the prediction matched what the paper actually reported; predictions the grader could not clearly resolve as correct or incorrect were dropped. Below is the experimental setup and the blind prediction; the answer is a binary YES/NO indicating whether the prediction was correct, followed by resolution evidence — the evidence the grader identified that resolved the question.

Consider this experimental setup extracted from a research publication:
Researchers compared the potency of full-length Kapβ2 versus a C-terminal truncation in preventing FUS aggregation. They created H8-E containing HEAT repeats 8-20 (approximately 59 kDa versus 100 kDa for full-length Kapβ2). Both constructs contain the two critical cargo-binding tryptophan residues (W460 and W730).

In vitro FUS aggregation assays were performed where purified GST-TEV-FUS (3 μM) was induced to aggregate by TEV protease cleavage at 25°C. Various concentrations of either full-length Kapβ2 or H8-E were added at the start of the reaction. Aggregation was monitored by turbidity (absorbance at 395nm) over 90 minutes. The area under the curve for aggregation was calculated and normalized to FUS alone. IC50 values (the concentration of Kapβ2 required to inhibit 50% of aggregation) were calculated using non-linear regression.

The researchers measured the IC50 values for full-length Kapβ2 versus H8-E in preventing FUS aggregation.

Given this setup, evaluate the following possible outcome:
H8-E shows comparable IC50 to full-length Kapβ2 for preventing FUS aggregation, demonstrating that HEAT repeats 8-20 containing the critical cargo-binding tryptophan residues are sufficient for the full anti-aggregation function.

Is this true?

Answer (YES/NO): YES